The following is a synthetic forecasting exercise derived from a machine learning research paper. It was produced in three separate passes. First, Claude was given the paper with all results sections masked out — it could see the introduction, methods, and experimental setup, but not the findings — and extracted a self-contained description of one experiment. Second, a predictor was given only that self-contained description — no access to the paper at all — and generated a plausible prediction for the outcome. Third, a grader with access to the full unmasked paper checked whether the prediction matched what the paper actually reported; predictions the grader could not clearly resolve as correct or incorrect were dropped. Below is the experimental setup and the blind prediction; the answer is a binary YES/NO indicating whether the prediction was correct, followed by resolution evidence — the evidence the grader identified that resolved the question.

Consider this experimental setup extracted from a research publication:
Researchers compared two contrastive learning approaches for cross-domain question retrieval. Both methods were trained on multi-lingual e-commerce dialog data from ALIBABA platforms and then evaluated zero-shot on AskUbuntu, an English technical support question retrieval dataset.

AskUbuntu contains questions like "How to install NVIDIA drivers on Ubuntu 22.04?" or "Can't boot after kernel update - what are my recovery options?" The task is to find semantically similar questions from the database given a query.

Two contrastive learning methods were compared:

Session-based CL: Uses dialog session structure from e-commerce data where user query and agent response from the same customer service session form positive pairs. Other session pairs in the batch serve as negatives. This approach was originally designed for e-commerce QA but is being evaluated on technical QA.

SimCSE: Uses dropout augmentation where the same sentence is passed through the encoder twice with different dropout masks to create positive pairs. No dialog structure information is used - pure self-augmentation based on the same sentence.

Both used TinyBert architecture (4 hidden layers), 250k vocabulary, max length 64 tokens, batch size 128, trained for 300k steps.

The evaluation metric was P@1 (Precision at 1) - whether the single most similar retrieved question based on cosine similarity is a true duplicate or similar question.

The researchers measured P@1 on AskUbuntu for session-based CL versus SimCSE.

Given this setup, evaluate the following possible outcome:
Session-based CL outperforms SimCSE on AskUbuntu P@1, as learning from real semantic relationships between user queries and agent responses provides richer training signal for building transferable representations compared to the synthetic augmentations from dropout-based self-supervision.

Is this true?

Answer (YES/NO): YES